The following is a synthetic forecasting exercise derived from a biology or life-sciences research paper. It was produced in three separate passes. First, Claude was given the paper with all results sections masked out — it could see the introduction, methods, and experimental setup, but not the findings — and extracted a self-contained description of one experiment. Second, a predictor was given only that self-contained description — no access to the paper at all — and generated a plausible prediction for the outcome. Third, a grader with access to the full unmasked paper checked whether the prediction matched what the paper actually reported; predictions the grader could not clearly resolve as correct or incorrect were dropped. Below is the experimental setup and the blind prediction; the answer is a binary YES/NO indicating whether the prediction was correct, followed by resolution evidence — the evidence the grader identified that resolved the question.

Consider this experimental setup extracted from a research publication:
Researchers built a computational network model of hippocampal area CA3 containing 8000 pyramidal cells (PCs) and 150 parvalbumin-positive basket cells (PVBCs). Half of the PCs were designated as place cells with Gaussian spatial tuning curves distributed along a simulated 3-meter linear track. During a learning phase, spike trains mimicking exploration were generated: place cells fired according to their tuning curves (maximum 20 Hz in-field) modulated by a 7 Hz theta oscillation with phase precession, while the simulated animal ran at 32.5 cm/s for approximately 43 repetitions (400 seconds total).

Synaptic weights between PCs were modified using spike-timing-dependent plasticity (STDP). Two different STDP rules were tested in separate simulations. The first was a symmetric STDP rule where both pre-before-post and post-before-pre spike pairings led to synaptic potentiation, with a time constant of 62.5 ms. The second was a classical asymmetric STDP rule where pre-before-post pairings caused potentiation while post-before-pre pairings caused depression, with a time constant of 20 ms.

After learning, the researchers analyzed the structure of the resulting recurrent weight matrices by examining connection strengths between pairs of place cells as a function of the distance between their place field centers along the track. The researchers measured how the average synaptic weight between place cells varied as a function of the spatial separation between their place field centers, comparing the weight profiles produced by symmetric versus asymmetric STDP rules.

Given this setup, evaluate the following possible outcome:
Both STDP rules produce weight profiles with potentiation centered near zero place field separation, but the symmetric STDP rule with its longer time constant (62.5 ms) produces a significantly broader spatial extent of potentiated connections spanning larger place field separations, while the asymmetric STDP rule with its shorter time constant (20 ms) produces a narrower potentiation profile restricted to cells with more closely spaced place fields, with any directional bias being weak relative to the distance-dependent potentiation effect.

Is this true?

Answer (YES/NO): NO